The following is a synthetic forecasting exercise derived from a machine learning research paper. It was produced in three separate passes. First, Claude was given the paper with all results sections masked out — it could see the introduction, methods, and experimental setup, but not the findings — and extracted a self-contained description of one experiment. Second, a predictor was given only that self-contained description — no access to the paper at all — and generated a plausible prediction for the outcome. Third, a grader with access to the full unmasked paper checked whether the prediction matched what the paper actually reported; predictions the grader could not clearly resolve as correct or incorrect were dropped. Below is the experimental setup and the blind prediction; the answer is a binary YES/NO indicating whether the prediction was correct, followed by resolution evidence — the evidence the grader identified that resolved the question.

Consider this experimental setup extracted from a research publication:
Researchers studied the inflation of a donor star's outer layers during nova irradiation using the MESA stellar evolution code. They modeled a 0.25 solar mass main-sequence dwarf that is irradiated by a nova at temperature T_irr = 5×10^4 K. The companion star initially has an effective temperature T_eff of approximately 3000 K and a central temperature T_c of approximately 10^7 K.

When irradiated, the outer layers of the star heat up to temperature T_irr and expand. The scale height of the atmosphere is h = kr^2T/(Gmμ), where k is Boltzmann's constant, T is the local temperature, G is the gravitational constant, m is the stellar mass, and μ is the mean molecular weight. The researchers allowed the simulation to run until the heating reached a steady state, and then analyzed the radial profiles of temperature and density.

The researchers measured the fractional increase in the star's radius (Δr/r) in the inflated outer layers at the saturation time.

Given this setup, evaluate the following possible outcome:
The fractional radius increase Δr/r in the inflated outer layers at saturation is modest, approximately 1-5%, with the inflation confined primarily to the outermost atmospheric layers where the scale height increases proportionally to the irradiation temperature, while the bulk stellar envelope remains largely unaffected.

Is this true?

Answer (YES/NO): NO